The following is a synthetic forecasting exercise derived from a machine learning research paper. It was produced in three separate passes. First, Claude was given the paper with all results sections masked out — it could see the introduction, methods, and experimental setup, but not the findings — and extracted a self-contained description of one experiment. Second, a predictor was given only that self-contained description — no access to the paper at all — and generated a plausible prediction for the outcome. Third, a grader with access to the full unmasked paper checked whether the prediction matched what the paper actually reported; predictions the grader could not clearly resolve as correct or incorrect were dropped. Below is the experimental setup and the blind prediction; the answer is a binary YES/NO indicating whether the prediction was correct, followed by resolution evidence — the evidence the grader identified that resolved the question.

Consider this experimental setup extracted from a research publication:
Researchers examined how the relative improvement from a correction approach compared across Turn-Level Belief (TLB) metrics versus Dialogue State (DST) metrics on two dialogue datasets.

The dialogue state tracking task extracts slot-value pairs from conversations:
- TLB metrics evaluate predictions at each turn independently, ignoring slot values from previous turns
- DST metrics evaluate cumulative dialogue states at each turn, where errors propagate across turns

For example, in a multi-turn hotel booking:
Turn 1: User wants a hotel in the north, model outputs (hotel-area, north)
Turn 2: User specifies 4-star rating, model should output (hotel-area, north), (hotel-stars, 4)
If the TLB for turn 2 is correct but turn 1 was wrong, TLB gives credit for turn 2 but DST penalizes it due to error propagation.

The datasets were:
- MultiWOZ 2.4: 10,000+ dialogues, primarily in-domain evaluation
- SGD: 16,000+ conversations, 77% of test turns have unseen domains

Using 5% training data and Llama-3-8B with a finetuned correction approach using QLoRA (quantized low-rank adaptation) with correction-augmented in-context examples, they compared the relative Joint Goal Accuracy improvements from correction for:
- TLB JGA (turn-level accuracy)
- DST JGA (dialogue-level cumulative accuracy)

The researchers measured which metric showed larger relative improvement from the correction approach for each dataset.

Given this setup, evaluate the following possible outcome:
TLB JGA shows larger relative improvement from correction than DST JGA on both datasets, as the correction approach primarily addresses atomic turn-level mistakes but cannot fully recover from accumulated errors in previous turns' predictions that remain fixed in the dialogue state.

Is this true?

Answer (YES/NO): NO